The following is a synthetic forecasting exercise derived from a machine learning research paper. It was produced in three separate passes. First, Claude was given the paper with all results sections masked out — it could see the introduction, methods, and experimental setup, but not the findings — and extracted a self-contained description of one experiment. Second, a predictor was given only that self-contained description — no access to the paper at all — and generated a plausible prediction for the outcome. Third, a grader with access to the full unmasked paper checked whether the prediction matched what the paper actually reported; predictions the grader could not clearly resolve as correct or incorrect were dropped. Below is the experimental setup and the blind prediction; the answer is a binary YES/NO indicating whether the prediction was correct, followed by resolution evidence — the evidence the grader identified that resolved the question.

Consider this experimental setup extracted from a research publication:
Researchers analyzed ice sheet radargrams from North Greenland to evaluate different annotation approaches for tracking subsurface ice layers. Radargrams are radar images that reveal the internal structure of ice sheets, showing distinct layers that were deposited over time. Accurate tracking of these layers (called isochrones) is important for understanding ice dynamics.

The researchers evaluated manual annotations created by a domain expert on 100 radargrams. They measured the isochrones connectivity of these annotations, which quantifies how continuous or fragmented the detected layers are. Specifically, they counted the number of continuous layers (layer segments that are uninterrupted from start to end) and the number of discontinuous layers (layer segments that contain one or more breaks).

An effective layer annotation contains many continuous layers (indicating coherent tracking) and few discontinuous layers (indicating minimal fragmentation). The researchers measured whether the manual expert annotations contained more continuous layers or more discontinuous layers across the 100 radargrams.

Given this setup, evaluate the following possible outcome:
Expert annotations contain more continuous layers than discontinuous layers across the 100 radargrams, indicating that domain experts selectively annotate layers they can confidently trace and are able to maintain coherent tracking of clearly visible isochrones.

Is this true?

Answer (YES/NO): NO